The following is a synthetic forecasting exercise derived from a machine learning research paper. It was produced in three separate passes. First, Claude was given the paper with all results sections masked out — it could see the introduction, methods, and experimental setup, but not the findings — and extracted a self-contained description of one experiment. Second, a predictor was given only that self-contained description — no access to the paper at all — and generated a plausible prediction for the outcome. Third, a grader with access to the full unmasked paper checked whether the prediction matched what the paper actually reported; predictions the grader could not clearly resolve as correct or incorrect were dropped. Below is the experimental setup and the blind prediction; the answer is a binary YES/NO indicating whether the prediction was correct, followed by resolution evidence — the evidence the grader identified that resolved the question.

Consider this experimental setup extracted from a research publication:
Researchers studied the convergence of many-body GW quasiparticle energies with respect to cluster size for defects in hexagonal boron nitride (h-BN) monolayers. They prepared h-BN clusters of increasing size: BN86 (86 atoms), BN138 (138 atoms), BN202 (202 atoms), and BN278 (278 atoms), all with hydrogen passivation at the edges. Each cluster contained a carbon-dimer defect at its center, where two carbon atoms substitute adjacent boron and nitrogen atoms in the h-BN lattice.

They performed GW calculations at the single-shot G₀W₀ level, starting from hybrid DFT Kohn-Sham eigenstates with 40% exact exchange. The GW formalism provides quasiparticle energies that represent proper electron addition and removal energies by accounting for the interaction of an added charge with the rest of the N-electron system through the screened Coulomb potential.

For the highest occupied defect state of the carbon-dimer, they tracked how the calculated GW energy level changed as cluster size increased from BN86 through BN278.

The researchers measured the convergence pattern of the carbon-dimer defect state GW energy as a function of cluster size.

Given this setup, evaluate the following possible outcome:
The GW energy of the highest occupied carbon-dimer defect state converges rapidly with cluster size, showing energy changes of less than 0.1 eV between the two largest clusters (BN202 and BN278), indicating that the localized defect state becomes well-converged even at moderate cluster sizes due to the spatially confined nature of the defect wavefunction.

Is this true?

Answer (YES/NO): NO